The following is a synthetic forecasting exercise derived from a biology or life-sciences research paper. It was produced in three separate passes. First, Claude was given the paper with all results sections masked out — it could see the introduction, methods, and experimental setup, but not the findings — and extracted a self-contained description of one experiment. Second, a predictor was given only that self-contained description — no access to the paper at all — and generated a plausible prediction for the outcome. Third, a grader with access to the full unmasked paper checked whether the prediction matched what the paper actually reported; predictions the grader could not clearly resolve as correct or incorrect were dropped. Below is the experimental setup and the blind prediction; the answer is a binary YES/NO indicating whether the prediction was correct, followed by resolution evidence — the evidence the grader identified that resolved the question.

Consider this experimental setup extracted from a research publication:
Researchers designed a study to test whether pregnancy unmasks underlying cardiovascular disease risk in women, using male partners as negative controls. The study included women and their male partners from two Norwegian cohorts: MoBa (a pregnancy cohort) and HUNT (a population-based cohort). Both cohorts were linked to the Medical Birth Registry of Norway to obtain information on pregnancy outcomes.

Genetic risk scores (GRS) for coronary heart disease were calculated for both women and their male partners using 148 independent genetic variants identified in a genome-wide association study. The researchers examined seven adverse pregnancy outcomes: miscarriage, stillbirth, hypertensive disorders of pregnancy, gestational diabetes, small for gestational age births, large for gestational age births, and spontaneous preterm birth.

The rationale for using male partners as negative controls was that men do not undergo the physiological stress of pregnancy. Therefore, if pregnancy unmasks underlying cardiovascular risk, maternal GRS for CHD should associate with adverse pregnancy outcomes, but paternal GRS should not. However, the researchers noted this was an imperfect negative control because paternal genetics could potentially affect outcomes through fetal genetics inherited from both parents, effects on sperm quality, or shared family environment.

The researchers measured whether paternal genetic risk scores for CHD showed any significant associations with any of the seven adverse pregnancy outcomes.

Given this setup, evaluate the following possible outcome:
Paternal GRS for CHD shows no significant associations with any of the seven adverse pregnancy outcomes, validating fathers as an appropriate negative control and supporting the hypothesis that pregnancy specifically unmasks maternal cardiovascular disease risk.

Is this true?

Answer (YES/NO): NO